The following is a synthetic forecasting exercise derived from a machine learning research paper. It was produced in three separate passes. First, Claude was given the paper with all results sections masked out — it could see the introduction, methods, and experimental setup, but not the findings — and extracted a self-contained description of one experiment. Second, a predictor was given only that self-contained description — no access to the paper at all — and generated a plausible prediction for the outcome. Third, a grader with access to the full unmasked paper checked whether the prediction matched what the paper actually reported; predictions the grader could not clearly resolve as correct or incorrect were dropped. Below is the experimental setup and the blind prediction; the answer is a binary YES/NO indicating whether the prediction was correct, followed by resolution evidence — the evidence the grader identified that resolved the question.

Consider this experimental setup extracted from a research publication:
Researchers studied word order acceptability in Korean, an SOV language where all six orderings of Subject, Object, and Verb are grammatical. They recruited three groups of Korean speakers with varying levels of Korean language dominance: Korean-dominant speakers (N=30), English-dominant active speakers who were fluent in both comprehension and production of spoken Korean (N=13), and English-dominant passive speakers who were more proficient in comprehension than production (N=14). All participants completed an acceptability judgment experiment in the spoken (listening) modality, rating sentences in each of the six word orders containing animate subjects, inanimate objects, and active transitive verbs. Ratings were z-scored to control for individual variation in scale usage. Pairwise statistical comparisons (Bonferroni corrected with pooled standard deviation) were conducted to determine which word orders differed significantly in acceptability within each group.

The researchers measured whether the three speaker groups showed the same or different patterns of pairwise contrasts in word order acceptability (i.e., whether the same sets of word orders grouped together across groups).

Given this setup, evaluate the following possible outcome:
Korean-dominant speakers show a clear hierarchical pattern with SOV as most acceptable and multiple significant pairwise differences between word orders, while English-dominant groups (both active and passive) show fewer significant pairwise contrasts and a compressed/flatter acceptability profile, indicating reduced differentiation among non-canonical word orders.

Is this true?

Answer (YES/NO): NO